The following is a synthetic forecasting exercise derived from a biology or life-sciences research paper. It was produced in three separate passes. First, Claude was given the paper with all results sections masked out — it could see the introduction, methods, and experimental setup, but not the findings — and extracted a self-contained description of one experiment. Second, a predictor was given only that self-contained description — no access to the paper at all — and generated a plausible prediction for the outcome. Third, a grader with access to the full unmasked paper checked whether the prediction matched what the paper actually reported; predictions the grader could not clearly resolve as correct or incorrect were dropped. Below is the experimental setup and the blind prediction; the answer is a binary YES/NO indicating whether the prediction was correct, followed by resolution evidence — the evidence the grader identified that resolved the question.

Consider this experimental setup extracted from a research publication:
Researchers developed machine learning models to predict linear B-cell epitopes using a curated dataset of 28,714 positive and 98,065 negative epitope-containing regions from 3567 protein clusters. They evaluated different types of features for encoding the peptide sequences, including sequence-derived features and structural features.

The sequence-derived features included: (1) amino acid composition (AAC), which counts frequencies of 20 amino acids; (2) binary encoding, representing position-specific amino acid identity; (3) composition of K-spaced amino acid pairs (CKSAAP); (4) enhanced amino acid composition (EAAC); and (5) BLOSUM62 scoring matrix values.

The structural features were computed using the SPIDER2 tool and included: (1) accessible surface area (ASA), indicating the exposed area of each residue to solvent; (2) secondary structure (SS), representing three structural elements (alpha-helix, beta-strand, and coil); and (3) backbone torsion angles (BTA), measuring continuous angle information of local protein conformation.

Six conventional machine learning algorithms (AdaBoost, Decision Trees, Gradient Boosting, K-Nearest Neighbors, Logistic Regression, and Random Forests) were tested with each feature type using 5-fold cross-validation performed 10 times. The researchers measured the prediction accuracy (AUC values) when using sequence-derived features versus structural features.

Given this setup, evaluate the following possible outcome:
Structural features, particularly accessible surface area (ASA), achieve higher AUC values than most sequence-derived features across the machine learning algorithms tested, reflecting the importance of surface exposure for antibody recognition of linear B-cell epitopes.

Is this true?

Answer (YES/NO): NO